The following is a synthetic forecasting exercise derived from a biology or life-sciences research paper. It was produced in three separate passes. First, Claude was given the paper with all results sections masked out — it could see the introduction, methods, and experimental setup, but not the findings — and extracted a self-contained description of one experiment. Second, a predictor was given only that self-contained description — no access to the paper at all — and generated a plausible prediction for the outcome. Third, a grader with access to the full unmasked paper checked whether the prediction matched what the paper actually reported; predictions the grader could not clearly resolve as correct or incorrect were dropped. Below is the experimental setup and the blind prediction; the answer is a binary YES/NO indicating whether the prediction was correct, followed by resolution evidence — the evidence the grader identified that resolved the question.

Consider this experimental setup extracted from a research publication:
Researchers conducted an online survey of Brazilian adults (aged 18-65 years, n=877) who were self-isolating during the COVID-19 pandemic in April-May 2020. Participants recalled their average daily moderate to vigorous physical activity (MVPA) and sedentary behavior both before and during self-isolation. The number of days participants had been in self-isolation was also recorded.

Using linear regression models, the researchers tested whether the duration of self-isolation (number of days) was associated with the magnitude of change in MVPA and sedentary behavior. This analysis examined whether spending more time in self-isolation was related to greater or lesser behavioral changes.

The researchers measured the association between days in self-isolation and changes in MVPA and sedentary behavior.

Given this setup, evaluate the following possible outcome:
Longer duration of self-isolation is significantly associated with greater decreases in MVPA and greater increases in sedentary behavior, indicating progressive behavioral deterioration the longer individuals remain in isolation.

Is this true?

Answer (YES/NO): NO